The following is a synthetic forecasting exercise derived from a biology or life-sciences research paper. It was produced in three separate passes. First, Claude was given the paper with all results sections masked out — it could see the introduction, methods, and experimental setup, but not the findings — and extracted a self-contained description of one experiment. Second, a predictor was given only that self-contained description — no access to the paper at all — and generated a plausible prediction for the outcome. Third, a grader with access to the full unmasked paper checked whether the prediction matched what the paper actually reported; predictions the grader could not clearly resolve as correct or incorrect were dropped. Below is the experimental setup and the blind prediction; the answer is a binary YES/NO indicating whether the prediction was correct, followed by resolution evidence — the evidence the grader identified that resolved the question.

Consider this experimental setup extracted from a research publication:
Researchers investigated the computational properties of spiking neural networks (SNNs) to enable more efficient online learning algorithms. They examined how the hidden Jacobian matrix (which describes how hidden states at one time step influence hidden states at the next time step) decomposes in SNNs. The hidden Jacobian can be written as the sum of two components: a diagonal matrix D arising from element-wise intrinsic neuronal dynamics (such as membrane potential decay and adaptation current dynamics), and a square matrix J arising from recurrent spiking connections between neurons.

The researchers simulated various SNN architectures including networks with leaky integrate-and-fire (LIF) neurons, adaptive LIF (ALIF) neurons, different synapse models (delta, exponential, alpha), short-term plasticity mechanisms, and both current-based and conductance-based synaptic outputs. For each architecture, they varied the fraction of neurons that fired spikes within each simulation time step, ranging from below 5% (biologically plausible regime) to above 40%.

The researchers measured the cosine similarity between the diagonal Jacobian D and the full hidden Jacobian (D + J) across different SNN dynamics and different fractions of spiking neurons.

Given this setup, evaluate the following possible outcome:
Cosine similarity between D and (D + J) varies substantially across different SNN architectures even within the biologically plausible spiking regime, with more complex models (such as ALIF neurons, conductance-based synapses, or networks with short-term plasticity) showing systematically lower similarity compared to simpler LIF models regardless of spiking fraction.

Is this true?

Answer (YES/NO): NO